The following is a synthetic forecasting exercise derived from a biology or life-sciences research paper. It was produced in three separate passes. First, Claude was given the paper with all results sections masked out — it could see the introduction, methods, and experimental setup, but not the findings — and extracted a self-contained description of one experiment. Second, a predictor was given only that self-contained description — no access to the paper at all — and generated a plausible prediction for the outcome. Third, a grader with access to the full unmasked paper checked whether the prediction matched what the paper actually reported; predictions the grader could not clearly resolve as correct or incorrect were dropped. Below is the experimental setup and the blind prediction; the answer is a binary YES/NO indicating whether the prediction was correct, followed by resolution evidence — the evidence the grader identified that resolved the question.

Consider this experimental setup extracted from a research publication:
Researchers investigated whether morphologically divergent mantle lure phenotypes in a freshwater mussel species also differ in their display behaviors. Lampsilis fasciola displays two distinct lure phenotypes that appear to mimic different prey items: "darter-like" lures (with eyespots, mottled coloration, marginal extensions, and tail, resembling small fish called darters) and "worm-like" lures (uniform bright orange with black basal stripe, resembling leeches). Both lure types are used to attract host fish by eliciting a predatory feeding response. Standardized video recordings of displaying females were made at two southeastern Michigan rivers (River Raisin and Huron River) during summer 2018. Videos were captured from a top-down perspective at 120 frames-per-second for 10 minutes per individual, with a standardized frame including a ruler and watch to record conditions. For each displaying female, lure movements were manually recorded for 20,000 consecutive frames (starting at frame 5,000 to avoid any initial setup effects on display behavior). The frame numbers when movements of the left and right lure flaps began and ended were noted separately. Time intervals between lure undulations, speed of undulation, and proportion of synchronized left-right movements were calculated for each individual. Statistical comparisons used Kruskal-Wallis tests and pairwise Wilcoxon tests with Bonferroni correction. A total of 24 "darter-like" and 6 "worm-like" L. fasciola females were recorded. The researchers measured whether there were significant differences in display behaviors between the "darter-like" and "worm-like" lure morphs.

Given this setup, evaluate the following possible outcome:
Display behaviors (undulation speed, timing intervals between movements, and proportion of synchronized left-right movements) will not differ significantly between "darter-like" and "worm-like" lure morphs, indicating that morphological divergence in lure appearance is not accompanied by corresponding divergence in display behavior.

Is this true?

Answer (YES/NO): NO